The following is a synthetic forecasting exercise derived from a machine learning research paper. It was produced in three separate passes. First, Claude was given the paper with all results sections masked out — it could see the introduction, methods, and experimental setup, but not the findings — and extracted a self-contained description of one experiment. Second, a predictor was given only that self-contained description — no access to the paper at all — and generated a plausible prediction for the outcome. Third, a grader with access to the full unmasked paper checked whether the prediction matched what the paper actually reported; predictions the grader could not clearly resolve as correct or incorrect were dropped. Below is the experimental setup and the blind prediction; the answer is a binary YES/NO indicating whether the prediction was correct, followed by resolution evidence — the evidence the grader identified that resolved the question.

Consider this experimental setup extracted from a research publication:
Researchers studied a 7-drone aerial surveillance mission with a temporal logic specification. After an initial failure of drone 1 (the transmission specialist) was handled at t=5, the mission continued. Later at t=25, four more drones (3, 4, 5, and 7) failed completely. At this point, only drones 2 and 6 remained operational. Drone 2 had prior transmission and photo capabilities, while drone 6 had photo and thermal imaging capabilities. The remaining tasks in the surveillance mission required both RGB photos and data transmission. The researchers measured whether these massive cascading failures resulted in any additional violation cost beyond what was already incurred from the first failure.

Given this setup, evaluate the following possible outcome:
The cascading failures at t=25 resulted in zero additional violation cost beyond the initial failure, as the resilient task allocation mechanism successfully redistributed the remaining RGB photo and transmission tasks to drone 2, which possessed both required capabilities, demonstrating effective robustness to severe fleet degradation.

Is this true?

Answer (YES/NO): NO